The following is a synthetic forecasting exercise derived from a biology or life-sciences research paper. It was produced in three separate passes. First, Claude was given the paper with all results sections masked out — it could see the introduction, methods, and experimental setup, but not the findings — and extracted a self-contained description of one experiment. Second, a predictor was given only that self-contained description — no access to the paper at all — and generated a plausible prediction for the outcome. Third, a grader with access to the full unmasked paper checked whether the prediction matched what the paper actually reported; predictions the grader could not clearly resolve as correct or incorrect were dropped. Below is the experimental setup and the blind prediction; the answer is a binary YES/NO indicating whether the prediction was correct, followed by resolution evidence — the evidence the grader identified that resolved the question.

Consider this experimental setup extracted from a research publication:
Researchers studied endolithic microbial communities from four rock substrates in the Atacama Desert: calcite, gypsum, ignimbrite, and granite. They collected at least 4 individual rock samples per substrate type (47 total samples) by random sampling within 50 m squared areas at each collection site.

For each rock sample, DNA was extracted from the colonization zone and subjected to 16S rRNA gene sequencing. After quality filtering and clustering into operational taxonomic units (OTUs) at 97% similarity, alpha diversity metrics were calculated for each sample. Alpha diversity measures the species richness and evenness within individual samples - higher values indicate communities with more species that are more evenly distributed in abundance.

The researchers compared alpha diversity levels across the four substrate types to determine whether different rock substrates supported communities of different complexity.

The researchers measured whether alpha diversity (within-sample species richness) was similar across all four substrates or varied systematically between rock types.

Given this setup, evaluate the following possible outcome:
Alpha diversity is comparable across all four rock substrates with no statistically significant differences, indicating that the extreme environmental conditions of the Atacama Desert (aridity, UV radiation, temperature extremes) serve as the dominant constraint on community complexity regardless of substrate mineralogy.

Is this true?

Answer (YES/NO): NO